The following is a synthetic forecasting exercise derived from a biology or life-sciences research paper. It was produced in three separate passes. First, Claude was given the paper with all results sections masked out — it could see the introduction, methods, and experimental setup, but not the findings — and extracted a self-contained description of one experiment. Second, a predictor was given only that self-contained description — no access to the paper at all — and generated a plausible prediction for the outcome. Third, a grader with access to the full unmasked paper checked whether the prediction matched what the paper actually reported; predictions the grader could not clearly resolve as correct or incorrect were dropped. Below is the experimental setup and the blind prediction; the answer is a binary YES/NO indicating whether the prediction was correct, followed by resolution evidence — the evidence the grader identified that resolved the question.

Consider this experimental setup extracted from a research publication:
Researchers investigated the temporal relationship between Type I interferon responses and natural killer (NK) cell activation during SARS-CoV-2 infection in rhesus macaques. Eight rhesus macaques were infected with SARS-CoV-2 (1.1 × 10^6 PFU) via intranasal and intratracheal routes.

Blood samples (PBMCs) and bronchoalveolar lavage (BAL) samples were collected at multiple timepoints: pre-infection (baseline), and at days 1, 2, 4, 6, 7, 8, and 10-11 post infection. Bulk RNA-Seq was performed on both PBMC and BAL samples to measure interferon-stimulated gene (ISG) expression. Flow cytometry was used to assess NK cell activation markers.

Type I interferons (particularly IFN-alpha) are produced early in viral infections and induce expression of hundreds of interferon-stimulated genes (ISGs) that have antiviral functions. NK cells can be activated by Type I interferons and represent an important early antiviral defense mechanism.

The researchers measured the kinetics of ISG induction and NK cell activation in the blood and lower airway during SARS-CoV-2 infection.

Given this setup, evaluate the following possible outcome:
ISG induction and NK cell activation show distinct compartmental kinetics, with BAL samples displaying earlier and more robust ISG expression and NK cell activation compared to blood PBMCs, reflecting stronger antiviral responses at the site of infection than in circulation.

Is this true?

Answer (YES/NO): NO